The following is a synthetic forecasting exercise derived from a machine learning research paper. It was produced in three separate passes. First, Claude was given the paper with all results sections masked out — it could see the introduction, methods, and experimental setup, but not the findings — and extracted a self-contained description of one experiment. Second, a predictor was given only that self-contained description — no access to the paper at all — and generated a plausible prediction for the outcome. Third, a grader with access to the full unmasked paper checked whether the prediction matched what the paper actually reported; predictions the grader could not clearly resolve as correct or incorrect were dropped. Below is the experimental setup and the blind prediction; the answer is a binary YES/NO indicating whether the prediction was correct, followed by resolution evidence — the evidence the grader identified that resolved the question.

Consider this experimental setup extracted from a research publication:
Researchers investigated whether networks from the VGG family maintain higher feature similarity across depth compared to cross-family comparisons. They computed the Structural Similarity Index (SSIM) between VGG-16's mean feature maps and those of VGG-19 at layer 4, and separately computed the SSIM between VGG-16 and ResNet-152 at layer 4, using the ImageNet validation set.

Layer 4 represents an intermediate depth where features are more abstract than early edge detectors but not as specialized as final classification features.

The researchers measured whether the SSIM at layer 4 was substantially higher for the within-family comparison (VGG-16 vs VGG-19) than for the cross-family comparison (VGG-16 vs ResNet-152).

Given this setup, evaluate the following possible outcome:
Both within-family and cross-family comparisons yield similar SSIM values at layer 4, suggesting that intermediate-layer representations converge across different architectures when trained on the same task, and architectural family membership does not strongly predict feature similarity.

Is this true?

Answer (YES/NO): NO